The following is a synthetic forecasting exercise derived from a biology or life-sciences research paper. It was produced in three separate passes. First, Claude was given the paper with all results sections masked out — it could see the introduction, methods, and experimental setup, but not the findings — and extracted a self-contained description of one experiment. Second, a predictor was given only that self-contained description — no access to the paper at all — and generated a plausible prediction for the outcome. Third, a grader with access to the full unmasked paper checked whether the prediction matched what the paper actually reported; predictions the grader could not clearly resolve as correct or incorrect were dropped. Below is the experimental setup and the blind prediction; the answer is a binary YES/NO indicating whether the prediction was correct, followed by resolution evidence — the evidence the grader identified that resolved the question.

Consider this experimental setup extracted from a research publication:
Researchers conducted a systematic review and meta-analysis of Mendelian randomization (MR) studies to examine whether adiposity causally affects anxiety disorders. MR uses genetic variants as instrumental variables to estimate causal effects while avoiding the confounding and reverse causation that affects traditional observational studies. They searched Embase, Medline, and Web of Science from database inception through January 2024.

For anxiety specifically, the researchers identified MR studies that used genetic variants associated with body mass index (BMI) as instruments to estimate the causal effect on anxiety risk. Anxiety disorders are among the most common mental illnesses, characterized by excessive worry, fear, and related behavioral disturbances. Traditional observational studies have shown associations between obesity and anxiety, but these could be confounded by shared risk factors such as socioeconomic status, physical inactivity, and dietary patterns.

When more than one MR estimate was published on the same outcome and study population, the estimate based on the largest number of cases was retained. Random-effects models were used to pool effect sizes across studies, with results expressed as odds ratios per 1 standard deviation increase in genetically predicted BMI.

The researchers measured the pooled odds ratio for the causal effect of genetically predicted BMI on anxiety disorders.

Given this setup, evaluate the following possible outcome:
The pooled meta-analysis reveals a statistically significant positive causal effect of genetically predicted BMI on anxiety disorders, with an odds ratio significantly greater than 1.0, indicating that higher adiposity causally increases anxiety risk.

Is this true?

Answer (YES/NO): NO